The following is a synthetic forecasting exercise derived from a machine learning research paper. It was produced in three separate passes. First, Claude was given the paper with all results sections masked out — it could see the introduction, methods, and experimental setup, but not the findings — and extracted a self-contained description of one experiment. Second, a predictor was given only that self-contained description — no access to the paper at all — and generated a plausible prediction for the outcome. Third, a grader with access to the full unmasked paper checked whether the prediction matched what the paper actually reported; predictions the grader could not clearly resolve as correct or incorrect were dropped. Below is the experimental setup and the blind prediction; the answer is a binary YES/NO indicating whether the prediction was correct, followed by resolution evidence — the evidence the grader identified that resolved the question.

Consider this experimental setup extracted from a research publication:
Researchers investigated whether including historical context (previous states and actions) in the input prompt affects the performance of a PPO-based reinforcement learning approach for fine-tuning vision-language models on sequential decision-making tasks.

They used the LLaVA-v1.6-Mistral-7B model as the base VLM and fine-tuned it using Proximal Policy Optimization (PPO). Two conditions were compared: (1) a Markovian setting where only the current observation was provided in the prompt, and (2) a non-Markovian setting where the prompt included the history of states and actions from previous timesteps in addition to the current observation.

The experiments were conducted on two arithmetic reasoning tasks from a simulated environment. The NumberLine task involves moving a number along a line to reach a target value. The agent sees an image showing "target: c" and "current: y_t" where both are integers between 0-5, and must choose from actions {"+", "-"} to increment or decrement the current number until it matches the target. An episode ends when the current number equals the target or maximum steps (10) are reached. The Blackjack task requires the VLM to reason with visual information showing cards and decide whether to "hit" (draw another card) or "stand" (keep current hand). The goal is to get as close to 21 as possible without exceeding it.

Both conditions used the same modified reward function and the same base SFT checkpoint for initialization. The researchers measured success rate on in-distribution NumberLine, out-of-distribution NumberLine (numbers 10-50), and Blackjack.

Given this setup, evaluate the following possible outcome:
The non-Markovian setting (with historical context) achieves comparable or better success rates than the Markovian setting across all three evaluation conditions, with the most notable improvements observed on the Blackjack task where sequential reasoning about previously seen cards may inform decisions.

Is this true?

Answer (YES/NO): NO